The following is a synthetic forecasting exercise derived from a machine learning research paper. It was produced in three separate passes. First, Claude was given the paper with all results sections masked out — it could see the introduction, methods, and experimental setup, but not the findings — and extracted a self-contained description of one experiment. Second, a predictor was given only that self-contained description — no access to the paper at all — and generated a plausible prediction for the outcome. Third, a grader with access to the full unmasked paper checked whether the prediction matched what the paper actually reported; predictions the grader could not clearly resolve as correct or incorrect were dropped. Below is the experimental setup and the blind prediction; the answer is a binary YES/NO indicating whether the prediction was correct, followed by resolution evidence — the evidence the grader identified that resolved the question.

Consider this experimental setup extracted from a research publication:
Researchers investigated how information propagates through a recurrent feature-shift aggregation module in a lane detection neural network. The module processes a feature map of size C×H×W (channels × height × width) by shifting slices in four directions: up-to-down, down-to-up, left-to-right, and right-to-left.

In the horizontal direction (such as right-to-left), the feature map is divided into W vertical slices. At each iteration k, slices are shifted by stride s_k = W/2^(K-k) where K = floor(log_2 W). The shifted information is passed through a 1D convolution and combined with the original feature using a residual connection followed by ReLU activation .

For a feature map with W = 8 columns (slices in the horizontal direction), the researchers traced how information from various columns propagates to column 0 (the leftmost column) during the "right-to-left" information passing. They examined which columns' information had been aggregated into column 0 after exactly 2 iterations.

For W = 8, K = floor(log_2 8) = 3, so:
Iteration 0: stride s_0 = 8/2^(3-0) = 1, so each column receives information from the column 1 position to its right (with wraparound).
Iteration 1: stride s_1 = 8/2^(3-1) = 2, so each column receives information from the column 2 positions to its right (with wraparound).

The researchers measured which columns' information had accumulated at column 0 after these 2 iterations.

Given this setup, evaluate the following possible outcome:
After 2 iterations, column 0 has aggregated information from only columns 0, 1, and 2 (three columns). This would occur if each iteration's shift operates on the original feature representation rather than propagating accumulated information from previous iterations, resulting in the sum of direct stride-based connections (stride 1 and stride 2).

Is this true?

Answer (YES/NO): NO